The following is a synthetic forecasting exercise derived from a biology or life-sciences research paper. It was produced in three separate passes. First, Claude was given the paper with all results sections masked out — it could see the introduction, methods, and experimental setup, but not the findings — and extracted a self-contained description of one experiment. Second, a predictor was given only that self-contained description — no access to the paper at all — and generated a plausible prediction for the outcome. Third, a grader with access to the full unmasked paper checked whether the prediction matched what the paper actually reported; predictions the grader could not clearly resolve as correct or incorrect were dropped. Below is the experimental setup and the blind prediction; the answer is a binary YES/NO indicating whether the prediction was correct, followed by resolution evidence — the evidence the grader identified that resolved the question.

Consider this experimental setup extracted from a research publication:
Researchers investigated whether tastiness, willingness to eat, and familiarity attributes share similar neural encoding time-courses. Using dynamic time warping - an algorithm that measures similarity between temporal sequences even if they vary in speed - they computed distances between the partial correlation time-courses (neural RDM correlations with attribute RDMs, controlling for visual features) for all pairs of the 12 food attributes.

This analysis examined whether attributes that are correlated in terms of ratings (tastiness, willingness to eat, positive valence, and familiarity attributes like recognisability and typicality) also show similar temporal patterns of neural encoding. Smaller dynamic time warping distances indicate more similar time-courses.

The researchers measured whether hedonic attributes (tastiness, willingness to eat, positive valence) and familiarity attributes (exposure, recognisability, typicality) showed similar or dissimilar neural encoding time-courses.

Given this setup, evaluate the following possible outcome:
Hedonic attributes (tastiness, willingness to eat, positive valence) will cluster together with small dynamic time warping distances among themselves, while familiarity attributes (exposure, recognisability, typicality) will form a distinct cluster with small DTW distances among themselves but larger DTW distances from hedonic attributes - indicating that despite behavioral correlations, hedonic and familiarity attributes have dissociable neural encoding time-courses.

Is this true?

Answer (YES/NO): NO